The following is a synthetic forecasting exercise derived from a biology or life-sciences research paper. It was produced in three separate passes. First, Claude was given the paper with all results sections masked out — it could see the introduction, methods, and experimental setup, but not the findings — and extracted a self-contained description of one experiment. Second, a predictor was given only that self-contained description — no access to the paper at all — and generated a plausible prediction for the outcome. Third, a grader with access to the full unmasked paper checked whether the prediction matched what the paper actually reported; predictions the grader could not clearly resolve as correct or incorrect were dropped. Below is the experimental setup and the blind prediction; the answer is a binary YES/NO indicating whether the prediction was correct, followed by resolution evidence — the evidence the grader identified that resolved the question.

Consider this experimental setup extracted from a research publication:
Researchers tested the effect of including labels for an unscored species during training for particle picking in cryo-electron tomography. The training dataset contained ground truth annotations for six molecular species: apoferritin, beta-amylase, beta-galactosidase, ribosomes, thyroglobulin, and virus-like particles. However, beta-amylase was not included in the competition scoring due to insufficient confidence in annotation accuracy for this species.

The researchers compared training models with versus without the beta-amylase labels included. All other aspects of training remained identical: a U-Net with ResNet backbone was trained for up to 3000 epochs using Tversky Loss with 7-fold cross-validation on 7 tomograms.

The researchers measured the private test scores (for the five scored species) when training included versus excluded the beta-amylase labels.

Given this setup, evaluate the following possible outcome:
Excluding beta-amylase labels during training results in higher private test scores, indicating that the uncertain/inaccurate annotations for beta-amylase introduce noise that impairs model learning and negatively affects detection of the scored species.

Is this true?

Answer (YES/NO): NO